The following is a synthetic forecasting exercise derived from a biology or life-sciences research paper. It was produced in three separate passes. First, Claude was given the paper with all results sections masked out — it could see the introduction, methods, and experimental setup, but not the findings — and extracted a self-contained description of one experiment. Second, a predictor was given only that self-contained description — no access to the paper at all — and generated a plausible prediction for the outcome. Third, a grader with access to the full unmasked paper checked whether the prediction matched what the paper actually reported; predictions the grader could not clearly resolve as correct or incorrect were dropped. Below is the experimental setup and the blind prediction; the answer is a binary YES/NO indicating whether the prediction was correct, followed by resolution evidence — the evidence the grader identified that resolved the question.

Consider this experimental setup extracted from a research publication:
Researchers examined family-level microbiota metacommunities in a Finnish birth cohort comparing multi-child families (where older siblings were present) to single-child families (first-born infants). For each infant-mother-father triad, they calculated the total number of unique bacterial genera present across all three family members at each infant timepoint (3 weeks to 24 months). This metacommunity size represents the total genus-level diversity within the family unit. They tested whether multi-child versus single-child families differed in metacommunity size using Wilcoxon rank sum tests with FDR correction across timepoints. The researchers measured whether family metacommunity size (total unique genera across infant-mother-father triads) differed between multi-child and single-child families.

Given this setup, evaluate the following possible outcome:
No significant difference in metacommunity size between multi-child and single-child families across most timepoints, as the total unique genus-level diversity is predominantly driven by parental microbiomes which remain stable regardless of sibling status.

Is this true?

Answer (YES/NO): NO